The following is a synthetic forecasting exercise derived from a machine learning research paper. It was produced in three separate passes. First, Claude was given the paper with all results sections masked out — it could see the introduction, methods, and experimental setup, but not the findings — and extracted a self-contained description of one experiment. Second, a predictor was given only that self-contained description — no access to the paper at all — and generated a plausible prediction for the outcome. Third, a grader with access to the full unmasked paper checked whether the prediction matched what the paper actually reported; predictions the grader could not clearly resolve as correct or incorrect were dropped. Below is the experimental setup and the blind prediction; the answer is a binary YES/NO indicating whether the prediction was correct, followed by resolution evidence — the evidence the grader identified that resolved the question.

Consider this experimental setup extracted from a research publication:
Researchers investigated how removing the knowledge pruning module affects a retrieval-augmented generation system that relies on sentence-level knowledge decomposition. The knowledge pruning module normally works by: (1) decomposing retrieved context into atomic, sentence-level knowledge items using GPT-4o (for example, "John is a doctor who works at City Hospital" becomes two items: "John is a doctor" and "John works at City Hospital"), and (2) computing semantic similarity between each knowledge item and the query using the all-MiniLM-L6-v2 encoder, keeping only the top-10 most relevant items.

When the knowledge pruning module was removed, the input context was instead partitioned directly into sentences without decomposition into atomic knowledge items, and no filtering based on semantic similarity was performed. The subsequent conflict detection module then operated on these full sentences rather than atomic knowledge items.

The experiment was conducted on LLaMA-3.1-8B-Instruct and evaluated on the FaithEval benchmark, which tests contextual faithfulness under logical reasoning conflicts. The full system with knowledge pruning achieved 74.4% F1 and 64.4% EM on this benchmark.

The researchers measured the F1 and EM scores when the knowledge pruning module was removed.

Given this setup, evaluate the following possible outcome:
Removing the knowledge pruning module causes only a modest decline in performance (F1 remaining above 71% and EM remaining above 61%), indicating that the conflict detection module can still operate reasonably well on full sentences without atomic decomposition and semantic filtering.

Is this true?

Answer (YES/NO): NO